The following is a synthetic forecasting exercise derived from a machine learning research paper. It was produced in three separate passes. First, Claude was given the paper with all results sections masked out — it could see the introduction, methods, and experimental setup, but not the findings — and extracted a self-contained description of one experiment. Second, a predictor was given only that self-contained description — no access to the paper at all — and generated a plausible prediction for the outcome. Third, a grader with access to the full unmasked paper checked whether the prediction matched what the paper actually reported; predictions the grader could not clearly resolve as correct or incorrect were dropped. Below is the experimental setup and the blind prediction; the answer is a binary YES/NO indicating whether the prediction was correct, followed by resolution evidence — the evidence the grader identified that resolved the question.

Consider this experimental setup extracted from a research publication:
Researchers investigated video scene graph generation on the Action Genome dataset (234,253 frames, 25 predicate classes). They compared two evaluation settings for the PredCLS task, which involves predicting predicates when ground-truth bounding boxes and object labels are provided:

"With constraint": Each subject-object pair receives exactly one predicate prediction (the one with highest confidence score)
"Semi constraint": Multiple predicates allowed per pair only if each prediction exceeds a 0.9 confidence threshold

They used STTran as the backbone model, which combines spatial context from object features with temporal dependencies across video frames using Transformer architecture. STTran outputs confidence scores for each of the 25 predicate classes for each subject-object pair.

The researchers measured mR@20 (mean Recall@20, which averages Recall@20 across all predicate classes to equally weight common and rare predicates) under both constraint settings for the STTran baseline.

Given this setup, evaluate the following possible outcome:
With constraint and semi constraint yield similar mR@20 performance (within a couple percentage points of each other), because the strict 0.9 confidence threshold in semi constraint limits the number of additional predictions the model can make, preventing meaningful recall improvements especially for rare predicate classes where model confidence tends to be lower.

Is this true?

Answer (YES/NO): NO